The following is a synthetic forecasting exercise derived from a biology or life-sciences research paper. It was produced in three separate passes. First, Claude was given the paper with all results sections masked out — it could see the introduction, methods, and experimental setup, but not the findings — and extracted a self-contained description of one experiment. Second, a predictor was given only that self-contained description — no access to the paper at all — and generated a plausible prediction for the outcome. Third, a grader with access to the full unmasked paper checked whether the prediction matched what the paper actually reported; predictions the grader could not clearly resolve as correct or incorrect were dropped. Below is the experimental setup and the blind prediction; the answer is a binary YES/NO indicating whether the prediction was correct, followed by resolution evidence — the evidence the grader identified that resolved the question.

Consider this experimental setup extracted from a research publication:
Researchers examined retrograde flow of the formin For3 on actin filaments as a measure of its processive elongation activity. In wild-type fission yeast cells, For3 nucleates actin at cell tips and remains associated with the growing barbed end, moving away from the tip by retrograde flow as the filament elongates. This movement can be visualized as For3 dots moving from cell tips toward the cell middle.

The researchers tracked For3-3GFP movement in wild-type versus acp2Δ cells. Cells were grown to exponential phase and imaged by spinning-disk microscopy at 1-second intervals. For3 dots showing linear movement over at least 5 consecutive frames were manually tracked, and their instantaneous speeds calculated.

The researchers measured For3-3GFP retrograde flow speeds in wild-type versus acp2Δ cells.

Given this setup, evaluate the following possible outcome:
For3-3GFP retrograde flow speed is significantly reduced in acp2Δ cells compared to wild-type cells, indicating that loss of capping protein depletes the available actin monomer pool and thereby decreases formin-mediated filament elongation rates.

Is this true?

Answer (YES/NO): NO